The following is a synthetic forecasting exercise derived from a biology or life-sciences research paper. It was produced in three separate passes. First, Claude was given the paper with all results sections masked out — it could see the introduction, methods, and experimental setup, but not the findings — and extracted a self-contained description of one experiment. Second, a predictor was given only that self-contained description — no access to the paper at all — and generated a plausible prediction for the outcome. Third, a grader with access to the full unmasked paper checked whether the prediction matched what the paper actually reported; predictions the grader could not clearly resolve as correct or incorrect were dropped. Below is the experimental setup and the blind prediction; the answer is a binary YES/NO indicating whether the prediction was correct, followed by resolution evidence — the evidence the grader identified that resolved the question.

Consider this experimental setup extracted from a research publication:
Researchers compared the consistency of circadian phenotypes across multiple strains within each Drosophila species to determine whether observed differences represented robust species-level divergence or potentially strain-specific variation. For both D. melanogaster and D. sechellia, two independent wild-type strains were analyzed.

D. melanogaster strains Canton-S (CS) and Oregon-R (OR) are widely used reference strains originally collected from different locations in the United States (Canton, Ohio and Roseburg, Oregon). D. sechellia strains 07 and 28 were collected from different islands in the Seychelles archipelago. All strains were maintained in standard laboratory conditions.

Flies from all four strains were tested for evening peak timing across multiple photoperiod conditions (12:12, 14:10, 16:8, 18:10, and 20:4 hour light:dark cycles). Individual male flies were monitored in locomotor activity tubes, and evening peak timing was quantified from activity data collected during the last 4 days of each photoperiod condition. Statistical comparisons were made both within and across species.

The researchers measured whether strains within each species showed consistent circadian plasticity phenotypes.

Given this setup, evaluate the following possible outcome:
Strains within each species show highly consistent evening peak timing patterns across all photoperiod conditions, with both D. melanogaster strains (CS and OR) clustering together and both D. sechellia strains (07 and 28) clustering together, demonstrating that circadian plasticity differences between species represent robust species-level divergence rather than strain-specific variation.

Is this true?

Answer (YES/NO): YES